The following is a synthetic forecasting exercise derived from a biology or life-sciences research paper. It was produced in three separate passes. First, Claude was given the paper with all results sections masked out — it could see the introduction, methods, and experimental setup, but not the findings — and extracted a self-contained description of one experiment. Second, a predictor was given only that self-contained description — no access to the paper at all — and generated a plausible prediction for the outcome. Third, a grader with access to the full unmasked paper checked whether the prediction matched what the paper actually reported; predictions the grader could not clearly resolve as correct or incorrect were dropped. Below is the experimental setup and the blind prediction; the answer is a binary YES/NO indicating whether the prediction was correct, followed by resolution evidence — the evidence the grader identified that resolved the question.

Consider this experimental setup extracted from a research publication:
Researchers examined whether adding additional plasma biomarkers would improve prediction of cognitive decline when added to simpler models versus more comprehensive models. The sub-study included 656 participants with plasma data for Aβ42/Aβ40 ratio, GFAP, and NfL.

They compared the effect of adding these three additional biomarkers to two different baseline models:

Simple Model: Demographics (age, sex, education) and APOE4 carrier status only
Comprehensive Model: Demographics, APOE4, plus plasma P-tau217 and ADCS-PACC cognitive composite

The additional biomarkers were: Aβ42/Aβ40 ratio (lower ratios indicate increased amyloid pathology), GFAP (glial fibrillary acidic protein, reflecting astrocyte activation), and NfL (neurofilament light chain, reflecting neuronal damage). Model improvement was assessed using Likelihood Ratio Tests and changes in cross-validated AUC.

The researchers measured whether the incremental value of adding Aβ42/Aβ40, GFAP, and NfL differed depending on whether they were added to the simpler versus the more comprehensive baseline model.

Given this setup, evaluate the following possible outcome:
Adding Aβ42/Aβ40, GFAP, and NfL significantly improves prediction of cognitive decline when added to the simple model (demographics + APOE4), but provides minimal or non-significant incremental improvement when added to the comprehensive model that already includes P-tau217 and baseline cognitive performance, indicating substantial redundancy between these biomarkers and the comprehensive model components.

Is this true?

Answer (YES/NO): NO